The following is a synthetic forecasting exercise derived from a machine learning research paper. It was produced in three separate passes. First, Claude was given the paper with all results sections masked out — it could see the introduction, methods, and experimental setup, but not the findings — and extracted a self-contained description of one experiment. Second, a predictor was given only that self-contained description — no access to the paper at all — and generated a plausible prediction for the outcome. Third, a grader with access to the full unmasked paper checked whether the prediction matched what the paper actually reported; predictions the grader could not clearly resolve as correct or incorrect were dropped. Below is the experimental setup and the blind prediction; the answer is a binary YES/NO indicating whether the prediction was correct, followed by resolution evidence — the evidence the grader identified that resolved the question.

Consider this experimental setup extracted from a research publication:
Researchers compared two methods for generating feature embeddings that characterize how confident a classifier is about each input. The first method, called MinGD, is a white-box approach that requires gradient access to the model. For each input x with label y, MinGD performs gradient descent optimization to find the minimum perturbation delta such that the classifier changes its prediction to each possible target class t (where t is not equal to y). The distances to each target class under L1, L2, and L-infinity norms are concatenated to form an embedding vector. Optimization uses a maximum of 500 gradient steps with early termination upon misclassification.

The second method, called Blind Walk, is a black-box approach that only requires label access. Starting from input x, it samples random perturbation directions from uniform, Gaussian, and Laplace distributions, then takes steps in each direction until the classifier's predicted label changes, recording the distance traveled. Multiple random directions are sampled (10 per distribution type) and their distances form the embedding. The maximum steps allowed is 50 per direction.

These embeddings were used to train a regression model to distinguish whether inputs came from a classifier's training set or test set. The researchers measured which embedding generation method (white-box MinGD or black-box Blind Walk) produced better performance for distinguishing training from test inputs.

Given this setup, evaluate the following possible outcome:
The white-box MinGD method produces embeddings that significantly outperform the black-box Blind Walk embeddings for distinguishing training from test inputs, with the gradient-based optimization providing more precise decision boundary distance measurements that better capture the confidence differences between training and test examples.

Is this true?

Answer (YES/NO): NO